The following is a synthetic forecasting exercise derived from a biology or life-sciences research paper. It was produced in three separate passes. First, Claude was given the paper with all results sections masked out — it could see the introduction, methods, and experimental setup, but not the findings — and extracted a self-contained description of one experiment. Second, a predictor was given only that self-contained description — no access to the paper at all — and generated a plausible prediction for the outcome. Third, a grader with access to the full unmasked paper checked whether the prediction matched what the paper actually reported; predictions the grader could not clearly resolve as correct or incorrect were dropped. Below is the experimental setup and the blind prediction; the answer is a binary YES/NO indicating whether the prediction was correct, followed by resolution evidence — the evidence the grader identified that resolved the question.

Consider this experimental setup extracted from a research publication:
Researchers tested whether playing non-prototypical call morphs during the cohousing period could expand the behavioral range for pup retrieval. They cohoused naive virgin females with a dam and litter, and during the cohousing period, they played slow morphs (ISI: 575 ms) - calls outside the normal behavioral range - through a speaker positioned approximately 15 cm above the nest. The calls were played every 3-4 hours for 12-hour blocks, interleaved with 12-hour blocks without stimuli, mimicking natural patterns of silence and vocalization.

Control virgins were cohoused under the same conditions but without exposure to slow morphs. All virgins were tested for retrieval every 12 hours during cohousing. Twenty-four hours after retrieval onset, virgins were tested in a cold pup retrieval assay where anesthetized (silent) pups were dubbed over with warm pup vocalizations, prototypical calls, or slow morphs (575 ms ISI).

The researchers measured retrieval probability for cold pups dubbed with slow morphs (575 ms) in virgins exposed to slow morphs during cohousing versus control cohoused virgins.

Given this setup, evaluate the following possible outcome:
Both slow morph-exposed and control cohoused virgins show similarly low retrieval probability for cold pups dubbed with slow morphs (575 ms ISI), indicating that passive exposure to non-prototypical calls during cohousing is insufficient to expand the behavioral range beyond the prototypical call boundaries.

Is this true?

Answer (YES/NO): NO